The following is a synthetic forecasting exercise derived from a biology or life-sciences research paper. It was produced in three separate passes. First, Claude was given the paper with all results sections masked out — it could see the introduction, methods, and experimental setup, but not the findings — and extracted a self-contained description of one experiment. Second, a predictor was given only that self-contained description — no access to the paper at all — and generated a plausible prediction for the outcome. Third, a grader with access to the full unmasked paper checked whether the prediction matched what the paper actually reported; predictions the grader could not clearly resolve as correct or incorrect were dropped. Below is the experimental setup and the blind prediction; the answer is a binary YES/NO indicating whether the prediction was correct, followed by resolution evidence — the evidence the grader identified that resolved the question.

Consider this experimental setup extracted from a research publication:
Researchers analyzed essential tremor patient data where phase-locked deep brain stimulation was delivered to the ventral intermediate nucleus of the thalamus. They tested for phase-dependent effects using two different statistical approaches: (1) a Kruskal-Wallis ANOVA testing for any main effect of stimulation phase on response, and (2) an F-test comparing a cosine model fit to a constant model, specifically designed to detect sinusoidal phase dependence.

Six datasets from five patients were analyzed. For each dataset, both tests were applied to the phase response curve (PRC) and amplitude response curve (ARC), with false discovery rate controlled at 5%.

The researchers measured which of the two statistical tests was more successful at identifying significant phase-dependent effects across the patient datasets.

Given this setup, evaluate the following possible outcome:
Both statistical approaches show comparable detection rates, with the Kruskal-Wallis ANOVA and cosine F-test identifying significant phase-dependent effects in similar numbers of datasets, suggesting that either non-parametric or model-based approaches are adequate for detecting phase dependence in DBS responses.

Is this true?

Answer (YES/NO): NO